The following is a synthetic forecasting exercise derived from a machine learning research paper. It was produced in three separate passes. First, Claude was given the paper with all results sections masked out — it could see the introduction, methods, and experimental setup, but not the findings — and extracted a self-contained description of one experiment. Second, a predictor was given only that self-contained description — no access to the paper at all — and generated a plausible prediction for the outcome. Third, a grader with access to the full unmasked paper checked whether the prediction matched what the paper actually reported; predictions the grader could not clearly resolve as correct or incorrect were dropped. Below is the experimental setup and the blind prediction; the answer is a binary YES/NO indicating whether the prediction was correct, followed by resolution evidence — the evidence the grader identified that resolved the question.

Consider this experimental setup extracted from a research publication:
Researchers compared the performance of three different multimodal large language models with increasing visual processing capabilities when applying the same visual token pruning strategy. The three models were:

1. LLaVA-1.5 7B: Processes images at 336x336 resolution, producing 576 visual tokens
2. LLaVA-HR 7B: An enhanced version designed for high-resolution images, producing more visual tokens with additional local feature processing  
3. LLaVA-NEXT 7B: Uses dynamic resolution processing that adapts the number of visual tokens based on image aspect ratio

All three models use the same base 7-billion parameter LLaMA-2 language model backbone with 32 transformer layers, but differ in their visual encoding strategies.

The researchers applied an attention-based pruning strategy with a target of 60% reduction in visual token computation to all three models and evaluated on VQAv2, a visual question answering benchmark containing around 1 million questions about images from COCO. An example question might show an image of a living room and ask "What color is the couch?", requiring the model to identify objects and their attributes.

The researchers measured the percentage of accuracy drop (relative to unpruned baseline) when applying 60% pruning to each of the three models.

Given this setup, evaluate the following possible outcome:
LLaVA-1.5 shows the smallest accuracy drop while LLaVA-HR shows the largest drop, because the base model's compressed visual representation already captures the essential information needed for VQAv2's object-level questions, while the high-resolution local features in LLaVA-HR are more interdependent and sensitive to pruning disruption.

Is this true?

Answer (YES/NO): NO